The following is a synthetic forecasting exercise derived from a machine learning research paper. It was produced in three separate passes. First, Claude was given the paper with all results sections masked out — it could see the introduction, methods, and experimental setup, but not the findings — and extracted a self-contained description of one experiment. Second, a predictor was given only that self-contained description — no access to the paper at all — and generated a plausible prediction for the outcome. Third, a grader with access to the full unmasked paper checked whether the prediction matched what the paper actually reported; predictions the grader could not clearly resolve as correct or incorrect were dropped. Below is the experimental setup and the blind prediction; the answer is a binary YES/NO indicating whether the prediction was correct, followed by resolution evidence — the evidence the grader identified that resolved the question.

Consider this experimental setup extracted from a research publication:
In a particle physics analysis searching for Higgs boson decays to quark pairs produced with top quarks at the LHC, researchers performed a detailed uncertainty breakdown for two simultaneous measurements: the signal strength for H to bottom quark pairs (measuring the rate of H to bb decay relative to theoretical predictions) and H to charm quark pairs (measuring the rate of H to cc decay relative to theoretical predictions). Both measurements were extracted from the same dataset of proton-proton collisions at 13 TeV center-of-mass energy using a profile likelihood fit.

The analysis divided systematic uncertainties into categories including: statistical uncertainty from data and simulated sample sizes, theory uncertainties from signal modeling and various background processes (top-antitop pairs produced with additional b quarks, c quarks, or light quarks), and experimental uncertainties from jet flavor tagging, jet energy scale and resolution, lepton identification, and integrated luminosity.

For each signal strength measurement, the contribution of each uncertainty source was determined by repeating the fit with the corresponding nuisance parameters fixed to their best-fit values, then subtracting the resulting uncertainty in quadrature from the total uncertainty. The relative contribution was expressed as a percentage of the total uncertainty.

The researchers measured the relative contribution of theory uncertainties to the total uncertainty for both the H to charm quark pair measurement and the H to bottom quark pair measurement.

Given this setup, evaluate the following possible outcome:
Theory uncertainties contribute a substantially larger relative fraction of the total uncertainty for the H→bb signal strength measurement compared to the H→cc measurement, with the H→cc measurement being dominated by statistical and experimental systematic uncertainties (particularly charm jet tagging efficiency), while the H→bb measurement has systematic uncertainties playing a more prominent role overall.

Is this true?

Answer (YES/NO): YES